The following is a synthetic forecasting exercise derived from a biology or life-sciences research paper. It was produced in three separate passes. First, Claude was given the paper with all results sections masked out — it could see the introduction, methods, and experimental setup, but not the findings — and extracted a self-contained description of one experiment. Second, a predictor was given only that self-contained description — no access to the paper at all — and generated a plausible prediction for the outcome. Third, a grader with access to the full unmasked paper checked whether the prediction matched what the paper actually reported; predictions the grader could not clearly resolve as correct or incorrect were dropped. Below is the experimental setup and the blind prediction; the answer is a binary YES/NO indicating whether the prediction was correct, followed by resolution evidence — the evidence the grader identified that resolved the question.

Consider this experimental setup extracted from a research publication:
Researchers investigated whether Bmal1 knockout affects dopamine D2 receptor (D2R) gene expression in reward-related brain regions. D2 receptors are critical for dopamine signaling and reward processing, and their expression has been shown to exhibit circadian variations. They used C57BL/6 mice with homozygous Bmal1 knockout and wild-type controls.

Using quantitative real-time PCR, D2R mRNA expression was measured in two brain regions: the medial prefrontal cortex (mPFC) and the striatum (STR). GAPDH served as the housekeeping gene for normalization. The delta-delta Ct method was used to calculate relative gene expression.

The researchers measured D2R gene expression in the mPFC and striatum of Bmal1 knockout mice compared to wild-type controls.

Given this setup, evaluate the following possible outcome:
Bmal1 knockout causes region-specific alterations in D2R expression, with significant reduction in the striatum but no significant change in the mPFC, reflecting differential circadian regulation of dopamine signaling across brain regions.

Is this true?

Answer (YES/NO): NO